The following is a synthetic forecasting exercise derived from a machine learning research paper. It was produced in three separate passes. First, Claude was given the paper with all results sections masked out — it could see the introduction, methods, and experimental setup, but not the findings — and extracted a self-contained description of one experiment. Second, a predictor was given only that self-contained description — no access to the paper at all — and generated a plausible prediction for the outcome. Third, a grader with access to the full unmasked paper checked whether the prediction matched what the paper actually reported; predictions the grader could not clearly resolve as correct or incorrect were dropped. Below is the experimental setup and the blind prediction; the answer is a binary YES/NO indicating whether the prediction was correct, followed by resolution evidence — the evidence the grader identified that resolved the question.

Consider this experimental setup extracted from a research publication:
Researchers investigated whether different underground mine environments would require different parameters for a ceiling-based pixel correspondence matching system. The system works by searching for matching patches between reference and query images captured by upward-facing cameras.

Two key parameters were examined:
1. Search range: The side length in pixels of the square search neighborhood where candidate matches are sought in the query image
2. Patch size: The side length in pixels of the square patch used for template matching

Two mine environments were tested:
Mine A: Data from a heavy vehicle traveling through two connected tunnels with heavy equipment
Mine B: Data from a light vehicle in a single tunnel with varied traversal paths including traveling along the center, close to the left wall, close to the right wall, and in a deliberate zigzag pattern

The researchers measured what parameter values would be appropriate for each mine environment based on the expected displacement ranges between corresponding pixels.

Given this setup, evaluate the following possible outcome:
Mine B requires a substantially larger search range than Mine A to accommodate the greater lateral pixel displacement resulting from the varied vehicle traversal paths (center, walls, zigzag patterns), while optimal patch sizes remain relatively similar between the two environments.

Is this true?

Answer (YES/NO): NO